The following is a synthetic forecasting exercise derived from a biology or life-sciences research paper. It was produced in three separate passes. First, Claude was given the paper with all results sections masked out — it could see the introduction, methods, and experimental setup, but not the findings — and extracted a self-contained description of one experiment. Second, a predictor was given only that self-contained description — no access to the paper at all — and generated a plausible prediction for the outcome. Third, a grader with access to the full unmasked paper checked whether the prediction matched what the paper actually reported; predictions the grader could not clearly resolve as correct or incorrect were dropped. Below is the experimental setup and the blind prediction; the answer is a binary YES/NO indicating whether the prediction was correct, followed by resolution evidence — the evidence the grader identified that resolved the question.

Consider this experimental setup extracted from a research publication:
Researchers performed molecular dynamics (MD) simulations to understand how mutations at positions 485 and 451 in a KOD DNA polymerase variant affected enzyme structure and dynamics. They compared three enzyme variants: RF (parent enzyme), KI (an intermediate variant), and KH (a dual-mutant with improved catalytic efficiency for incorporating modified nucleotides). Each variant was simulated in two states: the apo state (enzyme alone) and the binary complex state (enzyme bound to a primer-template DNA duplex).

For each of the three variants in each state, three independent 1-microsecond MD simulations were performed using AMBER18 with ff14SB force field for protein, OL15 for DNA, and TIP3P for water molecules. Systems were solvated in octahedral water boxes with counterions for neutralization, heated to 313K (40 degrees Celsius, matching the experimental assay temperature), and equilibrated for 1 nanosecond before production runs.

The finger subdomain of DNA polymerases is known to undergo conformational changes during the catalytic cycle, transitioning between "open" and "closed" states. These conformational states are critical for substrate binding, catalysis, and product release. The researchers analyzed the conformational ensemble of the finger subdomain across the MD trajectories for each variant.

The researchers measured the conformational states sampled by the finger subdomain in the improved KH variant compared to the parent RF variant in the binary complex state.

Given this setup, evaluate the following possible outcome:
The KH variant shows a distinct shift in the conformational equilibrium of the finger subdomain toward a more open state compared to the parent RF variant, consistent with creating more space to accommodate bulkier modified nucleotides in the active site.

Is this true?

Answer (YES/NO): YES